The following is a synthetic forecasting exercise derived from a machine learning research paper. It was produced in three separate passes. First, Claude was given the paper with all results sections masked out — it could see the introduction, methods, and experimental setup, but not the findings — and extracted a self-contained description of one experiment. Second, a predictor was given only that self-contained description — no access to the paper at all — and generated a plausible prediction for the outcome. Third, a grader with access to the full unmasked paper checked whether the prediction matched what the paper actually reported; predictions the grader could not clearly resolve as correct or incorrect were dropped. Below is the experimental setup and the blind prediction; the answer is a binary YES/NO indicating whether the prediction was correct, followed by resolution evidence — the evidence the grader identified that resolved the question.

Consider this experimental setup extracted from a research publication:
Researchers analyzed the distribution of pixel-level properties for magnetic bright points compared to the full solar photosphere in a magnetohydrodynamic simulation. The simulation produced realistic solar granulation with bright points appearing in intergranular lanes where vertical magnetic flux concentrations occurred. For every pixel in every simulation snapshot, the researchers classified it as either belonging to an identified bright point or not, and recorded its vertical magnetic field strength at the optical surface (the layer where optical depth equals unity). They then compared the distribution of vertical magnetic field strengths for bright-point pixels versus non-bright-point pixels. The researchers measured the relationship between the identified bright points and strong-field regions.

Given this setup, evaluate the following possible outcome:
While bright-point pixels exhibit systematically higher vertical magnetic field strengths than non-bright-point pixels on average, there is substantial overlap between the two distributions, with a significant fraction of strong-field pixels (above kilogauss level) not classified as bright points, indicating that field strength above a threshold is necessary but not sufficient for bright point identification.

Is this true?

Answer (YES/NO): NO